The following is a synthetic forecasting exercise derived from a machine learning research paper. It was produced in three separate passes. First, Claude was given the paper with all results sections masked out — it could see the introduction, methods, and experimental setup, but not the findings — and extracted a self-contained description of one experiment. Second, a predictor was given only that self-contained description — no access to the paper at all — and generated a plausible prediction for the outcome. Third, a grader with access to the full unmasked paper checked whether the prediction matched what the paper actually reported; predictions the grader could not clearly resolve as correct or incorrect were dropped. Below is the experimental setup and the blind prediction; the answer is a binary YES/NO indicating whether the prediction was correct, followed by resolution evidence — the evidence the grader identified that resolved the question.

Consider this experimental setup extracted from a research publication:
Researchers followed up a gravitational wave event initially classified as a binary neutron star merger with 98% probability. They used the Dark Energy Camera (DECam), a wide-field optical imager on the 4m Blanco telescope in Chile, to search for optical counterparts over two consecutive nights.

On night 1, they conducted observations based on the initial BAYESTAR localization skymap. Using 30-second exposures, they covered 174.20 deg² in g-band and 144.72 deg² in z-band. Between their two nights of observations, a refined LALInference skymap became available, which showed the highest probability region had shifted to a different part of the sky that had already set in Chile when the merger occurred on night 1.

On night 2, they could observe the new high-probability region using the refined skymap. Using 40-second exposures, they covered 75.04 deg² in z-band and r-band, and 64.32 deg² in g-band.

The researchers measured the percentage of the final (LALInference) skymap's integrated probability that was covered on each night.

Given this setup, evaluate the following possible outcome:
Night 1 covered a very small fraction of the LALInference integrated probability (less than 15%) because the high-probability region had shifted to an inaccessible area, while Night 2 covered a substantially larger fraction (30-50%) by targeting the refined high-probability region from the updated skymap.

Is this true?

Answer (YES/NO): NO